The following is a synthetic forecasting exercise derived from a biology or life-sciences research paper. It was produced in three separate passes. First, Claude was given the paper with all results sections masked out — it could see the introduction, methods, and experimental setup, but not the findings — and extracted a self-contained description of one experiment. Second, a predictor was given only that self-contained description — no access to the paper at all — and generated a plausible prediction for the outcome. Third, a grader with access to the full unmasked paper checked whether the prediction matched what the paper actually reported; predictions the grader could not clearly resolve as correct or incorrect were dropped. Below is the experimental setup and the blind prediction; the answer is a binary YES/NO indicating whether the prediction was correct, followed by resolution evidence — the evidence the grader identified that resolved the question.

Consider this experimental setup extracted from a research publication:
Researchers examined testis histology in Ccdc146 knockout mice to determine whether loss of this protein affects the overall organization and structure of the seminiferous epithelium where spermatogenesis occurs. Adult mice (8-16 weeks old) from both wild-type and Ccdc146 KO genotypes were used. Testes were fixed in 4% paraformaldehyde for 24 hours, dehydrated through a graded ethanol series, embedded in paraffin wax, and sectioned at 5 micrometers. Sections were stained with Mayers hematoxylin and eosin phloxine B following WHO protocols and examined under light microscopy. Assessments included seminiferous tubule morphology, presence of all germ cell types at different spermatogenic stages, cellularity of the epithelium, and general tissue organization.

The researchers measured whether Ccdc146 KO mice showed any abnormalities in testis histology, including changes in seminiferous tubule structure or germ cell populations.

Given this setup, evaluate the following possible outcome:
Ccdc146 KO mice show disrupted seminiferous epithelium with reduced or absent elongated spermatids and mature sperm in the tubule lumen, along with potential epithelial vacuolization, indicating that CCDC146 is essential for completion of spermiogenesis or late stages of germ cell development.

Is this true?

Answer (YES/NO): NO